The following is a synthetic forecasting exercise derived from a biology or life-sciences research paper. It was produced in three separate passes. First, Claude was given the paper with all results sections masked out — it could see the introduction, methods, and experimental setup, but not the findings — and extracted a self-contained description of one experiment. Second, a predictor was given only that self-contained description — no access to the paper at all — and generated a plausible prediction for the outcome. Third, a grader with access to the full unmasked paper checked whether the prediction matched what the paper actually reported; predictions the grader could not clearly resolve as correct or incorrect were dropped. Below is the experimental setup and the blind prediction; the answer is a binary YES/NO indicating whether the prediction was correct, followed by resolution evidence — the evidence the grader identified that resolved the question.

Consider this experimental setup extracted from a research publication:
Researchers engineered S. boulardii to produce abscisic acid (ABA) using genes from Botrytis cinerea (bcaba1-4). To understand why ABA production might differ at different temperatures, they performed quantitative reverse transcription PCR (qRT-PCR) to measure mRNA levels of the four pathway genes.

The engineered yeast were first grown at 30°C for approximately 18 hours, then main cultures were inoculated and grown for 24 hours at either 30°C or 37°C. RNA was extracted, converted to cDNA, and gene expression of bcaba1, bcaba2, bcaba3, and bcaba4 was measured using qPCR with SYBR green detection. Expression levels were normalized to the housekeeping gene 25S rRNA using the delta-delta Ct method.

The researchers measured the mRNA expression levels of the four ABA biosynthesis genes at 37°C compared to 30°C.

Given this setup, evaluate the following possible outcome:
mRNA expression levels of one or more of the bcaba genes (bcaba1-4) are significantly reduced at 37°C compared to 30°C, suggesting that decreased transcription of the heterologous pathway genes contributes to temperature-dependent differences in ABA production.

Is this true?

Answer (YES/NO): YES